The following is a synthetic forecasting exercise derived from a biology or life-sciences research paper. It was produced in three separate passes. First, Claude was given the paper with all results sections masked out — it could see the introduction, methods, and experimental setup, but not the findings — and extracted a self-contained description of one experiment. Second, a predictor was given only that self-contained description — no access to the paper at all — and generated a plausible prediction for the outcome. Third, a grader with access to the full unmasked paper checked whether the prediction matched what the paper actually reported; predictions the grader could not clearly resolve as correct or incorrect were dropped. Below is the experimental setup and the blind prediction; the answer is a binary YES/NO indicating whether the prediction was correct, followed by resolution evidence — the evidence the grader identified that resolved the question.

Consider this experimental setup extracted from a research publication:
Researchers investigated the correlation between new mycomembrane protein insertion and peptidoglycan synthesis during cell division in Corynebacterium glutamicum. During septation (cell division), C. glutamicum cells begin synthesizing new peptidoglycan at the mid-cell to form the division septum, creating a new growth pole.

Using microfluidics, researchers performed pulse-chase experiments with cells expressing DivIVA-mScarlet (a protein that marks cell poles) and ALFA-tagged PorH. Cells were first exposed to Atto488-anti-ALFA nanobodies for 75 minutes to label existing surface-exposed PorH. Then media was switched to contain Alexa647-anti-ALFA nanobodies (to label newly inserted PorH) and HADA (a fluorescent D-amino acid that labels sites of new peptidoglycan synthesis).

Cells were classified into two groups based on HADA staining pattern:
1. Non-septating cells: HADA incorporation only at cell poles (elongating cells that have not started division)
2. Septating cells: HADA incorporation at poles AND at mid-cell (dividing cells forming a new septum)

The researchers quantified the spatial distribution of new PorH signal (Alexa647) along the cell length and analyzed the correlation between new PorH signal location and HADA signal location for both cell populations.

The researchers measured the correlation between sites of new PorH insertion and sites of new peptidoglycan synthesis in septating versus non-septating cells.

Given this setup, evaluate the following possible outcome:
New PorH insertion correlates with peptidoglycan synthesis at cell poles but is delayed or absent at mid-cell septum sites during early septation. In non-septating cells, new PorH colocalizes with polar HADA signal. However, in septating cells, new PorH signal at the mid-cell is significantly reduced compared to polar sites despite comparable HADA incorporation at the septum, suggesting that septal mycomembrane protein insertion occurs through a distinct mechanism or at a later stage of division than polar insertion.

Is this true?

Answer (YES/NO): YES